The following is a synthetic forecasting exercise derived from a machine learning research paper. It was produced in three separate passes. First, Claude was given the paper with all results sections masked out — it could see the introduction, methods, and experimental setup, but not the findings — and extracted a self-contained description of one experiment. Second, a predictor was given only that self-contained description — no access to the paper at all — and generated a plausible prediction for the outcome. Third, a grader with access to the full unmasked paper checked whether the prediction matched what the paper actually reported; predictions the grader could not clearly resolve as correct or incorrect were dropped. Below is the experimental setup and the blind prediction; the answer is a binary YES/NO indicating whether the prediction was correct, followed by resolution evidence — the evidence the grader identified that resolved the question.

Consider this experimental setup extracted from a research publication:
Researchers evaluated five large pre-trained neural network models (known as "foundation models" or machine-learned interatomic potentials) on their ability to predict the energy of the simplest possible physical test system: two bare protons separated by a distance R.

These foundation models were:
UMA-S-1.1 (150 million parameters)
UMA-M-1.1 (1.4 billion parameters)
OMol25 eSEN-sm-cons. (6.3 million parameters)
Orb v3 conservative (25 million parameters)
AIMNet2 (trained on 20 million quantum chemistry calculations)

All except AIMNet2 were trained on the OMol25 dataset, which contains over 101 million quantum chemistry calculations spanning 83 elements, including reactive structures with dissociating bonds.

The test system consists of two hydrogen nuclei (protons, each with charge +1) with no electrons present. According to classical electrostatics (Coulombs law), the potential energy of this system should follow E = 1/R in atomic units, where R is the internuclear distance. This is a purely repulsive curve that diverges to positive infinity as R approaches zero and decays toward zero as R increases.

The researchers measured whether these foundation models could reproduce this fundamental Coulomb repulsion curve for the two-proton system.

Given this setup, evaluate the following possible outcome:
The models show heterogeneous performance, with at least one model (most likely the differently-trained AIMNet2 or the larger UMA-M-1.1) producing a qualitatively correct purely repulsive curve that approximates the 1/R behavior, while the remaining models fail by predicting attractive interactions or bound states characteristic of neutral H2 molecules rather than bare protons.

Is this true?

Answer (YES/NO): NO